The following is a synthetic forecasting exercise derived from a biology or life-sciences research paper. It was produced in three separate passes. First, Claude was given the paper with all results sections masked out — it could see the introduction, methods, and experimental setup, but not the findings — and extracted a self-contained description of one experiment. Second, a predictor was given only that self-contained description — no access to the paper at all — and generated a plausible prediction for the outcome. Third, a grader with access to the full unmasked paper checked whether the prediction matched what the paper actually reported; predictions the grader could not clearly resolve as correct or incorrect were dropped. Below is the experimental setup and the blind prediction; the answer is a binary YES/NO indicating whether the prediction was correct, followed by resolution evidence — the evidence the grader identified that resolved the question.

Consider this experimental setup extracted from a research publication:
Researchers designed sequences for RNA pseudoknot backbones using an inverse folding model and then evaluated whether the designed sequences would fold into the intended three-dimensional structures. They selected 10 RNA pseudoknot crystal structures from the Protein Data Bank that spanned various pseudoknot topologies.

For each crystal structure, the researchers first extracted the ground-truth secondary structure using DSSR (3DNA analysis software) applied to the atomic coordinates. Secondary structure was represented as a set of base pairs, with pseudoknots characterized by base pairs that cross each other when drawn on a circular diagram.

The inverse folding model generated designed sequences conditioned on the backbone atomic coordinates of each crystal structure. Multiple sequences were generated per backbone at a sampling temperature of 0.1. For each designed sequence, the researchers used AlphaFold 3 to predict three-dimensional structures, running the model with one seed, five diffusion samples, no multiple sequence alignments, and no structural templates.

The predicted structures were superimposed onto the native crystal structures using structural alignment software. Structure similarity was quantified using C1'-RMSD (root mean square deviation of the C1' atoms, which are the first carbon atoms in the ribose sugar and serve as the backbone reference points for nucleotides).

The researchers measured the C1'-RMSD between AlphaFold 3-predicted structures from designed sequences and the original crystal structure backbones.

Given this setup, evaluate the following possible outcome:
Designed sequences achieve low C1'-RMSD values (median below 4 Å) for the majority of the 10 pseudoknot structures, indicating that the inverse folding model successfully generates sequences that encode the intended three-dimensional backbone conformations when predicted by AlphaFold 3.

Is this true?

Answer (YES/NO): NO